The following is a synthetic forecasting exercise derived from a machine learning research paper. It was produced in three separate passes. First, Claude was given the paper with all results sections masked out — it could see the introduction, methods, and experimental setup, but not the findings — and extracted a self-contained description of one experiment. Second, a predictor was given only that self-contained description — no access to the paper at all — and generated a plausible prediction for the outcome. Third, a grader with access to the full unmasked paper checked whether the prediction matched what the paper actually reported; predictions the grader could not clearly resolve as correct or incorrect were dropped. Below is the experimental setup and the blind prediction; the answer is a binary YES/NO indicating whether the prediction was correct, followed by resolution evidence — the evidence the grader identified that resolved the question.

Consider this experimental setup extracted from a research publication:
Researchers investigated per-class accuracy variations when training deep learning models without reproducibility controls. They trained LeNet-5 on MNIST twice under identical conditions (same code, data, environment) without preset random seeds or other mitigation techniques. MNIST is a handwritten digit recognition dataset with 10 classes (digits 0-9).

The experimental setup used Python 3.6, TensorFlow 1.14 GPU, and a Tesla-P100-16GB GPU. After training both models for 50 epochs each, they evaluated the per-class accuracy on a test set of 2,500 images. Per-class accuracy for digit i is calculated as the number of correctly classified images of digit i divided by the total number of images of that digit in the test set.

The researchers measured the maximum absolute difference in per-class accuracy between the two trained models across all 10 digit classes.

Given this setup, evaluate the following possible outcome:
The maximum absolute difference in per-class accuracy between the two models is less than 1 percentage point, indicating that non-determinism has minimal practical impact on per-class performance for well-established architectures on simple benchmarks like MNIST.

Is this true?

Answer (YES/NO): NO